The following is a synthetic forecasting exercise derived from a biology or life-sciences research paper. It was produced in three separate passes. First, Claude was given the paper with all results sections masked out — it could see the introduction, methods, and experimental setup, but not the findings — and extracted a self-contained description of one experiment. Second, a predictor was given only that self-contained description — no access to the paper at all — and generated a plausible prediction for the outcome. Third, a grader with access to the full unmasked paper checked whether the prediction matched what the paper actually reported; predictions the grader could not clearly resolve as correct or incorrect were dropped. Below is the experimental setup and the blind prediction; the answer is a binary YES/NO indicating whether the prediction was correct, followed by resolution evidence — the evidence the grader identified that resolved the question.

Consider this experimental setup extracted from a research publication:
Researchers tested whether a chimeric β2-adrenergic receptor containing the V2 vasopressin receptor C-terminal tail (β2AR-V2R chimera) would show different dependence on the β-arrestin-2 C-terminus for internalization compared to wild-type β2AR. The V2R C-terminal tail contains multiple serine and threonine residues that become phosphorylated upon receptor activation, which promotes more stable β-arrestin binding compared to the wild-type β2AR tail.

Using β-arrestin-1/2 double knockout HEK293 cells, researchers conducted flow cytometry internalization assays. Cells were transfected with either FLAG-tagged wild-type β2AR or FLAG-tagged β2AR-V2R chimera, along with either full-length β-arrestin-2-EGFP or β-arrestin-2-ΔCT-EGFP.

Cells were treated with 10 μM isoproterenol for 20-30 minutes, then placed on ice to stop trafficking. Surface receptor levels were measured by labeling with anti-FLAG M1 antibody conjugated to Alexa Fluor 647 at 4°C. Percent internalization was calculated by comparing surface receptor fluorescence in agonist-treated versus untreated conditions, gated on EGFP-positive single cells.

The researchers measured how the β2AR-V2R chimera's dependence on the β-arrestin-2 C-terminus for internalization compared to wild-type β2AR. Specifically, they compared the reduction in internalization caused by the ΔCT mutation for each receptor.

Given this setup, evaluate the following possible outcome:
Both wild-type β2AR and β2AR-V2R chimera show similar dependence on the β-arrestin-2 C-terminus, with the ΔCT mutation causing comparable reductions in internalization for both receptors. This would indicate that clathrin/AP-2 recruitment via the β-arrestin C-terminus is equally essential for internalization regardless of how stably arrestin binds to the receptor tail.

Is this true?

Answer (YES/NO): NO